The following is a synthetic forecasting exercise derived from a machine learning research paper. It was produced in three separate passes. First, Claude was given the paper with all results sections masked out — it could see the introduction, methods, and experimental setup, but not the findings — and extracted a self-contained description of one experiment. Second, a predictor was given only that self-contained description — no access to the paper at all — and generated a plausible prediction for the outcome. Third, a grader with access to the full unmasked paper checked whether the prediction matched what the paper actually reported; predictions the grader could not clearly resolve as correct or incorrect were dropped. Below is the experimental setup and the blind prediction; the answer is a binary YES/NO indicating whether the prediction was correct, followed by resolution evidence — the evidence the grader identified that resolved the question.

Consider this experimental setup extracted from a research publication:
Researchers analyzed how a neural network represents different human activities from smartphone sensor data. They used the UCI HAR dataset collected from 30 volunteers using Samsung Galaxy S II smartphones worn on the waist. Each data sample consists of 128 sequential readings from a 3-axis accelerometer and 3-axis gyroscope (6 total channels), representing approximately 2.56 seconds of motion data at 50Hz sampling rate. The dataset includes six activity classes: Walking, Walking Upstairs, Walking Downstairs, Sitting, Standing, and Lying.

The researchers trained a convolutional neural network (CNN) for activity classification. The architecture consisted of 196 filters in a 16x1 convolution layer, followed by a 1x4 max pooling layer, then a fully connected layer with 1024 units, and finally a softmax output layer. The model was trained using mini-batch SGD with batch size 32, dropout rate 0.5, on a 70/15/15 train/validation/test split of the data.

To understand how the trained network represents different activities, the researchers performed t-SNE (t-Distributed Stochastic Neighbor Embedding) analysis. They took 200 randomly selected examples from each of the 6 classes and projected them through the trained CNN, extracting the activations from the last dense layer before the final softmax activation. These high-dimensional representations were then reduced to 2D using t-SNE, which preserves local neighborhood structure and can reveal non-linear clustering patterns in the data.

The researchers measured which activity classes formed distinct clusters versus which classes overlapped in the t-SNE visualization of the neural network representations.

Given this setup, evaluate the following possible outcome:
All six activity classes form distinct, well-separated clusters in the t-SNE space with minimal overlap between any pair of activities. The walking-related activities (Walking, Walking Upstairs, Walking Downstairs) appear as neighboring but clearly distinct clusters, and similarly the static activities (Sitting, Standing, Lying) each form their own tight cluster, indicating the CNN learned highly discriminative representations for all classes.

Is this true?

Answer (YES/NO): NO